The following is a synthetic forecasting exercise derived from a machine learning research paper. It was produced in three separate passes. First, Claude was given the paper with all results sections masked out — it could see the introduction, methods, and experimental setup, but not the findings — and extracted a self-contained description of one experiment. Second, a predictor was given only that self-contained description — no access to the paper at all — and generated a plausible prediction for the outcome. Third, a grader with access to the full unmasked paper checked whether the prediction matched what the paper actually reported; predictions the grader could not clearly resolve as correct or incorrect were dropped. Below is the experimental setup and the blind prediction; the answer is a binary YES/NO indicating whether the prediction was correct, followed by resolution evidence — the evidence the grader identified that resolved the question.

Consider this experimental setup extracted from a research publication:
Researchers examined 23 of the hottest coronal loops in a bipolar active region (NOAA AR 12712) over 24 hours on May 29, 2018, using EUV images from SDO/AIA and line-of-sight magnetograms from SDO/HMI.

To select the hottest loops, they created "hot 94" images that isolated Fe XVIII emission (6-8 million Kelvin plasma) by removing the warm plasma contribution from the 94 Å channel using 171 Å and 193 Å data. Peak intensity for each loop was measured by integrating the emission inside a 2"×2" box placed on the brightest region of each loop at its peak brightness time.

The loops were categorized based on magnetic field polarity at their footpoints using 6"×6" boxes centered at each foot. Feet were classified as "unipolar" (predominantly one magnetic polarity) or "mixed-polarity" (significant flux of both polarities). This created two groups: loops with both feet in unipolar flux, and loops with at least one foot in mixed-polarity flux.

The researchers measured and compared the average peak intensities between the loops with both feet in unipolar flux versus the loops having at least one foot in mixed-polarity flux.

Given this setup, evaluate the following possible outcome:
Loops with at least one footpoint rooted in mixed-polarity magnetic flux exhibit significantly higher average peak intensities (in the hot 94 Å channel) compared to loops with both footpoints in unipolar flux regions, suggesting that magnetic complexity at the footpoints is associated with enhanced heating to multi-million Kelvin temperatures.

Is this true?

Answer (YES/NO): NO